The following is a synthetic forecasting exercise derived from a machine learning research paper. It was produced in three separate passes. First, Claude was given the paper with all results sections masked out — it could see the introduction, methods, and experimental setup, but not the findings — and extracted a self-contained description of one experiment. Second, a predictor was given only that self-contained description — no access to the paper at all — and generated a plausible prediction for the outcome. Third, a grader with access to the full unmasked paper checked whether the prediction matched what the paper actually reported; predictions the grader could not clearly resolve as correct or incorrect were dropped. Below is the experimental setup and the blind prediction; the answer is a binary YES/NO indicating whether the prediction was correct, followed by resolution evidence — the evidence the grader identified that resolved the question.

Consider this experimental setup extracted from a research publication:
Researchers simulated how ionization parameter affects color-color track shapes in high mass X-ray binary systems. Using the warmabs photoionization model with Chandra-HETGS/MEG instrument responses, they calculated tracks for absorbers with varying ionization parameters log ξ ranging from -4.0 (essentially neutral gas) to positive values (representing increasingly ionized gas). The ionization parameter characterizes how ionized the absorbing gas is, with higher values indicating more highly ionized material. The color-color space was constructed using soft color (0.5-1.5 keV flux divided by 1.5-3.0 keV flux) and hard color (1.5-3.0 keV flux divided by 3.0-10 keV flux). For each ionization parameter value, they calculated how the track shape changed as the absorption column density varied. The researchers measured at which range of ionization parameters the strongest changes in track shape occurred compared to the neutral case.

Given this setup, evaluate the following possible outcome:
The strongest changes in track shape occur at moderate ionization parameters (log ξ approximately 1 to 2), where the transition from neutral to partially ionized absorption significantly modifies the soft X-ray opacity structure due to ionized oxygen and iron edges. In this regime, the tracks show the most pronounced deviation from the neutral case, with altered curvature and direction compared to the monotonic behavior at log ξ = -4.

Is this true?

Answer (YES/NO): YES